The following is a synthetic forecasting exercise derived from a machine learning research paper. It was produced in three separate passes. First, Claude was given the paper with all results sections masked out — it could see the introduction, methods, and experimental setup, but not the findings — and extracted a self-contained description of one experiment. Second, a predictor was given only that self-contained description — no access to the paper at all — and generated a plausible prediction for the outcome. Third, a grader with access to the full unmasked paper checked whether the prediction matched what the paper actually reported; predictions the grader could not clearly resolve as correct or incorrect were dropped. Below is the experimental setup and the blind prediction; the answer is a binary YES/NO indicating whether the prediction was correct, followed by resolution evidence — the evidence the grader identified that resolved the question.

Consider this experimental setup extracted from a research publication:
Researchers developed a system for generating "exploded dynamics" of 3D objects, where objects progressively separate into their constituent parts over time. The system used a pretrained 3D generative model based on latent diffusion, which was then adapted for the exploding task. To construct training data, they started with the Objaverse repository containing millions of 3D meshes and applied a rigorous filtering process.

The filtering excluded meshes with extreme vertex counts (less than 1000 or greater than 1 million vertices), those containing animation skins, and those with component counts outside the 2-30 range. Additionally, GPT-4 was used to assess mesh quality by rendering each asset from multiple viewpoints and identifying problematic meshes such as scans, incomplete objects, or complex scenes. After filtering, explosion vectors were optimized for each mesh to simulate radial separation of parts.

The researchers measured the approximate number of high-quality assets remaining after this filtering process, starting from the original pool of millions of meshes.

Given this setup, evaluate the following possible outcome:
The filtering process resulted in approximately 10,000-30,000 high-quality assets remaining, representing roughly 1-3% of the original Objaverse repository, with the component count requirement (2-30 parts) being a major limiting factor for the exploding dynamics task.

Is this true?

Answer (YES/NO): YES